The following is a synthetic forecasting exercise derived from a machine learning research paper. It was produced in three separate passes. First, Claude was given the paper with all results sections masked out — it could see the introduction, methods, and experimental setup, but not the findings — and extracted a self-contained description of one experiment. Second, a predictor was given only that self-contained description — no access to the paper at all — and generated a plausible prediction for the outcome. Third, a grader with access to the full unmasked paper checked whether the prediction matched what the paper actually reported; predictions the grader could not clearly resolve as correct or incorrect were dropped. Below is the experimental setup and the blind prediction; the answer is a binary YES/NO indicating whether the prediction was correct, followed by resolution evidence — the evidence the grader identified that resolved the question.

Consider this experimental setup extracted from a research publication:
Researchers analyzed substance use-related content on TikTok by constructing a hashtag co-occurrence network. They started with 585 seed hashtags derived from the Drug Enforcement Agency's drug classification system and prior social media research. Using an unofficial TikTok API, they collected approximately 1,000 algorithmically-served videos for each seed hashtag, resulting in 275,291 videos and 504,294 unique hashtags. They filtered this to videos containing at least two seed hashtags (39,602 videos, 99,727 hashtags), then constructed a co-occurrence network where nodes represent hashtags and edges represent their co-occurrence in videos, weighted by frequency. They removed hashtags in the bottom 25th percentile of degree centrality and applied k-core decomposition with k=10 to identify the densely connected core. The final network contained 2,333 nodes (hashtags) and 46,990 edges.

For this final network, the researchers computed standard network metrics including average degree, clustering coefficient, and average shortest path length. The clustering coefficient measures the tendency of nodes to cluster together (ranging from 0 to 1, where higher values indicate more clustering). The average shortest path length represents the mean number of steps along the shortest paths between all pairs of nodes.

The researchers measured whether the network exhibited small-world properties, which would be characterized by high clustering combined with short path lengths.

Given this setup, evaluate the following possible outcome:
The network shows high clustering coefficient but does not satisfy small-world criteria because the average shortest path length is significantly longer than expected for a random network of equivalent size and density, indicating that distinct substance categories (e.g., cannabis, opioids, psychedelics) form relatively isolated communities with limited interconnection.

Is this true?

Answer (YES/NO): NO